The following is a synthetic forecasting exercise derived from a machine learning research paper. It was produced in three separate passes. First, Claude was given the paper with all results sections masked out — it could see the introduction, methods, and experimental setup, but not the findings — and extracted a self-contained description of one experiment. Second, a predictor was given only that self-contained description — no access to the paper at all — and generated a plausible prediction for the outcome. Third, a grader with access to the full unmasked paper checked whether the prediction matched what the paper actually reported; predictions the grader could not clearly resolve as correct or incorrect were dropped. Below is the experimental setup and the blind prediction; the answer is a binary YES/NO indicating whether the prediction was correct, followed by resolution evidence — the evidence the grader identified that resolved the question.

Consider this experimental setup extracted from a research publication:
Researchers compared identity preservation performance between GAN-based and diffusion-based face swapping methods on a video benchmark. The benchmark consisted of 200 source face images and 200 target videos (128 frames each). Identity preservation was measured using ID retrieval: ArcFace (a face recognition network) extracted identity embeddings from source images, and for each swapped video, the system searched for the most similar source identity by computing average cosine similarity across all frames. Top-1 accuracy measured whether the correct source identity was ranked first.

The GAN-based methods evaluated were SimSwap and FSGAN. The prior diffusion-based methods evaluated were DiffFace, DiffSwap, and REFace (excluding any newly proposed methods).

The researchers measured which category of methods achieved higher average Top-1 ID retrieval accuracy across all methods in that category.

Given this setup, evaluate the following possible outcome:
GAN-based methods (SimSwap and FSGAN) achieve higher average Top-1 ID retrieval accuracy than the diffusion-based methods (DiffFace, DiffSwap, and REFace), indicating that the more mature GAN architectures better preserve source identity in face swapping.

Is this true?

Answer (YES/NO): YES